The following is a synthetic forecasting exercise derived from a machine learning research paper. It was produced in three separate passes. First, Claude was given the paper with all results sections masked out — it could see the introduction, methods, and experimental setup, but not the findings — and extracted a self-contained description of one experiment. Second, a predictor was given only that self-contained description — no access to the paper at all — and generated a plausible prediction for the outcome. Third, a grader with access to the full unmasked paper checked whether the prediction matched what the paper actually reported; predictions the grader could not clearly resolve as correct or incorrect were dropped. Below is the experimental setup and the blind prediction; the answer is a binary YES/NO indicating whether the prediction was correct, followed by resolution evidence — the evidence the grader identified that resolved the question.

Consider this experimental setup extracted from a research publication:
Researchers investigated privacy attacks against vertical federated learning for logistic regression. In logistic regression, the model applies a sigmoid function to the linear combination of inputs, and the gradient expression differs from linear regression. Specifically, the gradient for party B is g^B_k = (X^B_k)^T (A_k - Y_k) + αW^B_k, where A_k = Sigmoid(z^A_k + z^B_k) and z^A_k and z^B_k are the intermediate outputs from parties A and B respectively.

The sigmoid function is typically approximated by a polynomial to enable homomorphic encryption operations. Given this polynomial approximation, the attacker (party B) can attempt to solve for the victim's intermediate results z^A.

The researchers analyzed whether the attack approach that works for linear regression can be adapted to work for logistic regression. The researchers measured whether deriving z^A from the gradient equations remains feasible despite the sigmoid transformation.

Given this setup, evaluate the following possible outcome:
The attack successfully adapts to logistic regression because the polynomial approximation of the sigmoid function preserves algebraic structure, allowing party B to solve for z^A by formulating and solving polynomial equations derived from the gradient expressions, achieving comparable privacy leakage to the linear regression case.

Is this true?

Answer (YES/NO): YES